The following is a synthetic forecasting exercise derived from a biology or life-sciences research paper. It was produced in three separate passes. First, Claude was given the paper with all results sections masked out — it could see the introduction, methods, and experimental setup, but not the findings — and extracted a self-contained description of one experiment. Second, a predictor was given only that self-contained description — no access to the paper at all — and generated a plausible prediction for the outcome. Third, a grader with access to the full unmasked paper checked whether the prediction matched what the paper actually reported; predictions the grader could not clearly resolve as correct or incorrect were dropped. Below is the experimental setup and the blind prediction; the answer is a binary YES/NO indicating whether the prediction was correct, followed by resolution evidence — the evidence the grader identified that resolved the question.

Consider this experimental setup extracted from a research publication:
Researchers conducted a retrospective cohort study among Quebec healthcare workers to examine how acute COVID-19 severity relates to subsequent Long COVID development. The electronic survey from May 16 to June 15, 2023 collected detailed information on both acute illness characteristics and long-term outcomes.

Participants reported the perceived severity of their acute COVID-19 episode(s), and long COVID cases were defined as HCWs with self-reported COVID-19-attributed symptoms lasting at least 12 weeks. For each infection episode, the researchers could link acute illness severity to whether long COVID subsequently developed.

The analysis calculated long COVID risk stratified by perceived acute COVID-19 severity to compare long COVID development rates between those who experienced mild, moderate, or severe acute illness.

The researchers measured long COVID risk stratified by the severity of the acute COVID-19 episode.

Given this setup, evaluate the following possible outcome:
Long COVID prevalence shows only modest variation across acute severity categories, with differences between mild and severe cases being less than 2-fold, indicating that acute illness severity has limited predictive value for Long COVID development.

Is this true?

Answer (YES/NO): NO